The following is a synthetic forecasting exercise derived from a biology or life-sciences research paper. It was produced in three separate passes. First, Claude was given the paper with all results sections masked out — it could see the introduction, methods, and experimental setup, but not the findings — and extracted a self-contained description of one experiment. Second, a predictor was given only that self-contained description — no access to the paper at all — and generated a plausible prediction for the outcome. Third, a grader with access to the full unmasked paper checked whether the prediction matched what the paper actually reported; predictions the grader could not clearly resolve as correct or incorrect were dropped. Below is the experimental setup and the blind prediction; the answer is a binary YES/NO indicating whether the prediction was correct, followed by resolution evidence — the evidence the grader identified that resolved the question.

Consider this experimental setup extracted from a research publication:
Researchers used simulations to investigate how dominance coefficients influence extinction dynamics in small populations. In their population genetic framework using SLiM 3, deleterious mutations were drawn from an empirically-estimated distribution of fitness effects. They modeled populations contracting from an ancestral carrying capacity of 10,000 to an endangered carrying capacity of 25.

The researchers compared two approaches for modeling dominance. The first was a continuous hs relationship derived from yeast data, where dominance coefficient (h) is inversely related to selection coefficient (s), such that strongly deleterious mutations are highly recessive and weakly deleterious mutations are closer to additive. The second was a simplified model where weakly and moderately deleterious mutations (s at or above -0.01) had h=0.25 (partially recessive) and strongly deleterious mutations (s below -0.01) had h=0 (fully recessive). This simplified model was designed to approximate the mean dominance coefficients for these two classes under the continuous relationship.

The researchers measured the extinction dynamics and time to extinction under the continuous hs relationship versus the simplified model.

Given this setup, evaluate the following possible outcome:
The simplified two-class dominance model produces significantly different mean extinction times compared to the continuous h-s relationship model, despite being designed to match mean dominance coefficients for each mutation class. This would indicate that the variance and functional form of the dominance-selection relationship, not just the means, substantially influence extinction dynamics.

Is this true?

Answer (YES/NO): NO